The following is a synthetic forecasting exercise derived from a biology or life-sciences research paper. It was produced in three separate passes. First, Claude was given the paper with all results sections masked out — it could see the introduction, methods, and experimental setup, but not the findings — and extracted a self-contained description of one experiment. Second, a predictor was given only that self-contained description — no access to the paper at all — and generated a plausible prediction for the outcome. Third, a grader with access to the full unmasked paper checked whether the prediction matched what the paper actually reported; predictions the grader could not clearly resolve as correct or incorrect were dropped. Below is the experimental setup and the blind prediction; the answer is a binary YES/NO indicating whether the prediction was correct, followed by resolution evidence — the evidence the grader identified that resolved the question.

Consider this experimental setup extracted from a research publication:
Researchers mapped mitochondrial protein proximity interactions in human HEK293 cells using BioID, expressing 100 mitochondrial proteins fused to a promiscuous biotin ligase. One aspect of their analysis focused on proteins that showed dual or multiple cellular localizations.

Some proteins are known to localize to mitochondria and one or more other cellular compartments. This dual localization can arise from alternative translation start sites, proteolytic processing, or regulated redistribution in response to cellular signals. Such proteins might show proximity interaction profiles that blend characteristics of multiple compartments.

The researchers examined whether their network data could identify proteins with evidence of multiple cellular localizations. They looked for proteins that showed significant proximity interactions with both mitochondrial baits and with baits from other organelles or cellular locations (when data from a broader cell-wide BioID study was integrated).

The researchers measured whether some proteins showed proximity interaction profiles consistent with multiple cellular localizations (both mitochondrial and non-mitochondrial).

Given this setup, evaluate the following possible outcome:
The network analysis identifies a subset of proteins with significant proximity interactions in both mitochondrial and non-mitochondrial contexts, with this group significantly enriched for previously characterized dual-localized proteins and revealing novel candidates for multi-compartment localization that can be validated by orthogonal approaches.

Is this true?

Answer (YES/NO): NO